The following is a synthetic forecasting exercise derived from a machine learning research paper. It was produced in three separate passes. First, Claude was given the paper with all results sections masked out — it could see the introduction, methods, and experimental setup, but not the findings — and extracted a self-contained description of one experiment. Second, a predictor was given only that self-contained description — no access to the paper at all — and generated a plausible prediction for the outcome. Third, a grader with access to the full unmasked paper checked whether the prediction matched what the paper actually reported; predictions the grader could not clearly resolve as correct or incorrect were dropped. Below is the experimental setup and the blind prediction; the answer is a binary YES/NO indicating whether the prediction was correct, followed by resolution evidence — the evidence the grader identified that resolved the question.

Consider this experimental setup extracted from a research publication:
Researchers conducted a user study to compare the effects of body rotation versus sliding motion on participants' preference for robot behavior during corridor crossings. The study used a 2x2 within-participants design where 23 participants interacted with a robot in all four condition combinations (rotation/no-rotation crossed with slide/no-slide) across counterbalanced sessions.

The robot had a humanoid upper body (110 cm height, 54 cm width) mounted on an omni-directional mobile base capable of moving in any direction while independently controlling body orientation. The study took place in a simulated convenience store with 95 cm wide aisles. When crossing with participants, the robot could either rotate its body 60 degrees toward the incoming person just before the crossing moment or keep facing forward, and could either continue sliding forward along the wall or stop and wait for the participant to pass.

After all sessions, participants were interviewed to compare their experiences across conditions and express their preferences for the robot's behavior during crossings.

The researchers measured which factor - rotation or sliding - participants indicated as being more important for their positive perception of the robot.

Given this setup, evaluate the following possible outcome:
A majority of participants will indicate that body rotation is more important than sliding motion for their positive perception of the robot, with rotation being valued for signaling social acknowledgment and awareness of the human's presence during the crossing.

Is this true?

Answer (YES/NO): YES